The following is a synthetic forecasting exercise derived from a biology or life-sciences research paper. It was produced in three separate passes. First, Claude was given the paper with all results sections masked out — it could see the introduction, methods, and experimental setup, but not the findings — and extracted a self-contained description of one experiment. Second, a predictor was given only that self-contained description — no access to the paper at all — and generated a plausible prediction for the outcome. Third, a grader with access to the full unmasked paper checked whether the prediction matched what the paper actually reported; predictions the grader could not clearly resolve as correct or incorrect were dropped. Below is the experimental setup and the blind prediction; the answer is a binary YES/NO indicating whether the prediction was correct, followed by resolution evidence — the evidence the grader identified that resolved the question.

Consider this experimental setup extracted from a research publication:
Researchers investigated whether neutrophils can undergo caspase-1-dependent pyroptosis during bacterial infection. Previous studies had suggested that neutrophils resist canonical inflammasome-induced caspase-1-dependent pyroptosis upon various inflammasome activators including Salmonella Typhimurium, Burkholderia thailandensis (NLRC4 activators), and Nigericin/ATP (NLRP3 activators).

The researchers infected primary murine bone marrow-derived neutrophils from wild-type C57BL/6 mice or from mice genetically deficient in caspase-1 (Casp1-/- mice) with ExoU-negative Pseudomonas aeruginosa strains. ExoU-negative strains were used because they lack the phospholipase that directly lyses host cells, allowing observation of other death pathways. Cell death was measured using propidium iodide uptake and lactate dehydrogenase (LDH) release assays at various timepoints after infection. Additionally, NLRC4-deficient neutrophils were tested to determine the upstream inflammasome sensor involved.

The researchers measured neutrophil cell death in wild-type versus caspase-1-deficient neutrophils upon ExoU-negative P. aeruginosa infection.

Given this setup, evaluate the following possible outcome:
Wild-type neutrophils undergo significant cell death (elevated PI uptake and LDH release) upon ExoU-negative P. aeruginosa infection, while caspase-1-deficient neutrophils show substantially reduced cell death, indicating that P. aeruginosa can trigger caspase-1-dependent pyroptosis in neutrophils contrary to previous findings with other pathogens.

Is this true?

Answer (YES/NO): YES